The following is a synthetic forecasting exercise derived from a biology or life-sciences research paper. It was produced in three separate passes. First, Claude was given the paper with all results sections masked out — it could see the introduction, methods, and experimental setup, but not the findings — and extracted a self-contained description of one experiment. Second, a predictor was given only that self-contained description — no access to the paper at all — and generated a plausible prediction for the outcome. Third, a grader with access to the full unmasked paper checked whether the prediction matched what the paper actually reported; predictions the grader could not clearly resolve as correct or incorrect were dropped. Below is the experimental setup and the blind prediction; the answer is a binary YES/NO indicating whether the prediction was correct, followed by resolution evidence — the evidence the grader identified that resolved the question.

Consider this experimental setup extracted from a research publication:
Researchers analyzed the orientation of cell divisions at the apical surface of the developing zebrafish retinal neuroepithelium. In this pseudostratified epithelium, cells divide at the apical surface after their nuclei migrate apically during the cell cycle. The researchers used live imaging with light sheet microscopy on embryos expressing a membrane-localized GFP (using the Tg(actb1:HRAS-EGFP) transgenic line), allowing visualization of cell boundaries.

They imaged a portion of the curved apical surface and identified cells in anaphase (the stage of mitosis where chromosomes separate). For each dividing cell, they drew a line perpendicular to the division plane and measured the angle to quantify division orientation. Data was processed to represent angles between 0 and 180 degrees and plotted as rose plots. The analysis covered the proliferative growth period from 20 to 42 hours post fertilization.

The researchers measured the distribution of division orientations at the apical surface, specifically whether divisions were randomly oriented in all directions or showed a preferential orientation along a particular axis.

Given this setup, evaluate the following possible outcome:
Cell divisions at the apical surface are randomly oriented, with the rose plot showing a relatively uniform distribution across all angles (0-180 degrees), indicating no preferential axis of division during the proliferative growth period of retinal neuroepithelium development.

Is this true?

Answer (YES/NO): YES